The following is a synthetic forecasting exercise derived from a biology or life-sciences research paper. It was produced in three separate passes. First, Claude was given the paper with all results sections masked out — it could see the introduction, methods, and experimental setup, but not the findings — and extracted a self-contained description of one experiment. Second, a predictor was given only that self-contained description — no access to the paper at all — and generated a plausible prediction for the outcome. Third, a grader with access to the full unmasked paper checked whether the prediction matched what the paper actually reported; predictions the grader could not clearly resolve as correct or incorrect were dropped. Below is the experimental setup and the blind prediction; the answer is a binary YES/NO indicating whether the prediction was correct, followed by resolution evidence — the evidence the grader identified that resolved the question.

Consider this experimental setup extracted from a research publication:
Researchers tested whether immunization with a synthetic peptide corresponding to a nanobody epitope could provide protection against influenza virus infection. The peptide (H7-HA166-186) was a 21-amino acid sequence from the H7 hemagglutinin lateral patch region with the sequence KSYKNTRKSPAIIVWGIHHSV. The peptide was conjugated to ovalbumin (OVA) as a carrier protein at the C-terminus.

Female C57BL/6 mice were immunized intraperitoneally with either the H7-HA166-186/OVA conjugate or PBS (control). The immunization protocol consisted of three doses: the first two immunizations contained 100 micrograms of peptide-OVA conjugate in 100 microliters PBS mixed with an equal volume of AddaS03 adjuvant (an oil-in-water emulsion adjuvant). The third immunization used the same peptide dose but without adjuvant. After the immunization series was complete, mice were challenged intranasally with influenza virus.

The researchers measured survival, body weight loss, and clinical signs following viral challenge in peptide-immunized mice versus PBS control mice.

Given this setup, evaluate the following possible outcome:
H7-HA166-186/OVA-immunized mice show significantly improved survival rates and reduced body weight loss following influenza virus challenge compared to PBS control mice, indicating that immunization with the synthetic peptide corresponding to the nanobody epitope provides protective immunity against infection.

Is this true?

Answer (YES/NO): NO